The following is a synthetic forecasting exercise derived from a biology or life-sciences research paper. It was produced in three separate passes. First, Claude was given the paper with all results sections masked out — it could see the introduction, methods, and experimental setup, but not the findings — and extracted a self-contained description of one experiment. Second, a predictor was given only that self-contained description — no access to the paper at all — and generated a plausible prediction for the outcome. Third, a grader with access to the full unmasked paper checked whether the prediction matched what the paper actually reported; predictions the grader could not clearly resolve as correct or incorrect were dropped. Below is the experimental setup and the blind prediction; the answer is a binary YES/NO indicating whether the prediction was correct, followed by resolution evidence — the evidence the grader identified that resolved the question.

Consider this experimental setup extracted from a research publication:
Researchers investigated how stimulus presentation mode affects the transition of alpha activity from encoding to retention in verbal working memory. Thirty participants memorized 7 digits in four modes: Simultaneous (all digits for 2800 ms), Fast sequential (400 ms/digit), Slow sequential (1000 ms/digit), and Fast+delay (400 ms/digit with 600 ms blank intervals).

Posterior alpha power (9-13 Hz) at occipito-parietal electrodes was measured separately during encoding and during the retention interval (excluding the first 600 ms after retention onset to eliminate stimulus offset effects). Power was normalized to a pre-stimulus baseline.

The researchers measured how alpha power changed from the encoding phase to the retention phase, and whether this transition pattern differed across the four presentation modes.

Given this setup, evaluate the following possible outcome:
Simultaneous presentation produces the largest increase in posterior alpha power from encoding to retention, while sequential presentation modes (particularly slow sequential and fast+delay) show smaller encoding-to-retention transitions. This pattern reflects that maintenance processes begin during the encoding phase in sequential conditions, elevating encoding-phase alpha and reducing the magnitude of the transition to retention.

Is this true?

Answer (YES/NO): NO